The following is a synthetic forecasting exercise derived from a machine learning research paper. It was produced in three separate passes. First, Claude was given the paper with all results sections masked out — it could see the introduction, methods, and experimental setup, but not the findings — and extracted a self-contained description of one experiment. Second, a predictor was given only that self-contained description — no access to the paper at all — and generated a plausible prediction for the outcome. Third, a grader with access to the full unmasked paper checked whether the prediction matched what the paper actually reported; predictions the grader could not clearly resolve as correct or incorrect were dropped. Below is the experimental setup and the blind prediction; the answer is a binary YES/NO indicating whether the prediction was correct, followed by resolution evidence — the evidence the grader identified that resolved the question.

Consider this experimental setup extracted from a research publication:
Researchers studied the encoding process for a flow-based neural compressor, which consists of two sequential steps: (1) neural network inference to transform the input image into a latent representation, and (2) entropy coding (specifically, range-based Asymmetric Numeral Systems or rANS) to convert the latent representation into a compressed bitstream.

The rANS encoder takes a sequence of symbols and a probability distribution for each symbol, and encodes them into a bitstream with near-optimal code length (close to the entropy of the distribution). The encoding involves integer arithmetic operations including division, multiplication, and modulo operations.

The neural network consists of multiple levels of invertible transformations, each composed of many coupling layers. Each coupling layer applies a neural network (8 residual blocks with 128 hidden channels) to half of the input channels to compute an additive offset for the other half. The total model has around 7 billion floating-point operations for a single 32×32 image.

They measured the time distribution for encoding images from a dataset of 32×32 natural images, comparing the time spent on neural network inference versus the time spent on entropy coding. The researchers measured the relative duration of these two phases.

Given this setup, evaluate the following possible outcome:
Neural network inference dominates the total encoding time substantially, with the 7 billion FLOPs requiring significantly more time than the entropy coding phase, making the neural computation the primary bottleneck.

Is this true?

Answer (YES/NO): YES